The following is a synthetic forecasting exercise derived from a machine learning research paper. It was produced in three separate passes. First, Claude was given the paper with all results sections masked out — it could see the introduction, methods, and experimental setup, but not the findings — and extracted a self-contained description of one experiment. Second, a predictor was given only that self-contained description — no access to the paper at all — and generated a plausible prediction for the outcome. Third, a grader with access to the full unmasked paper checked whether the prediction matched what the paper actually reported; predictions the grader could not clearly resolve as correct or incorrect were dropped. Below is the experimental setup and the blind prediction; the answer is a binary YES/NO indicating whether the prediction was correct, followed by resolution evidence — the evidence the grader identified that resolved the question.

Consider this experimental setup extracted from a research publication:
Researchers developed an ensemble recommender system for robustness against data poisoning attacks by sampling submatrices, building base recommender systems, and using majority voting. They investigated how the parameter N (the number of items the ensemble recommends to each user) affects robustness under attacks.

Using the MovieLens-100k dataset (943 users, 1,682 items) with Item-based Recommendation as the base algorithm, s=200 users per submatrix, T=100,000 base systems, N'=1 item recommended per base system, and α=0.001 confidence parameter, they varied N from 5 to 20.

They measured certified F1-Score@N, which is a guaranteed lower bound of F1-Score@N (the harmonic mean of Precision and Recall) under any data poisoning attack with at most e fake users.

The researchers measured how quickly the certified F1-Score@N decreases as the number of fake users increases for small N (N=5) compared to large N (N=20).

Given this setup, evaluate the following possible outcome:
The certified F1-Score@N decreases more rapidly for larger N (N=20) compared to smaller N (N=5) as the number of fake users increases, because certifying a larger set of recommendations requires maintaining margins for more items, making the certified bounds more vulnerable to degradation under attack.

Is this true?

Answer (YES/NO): NO